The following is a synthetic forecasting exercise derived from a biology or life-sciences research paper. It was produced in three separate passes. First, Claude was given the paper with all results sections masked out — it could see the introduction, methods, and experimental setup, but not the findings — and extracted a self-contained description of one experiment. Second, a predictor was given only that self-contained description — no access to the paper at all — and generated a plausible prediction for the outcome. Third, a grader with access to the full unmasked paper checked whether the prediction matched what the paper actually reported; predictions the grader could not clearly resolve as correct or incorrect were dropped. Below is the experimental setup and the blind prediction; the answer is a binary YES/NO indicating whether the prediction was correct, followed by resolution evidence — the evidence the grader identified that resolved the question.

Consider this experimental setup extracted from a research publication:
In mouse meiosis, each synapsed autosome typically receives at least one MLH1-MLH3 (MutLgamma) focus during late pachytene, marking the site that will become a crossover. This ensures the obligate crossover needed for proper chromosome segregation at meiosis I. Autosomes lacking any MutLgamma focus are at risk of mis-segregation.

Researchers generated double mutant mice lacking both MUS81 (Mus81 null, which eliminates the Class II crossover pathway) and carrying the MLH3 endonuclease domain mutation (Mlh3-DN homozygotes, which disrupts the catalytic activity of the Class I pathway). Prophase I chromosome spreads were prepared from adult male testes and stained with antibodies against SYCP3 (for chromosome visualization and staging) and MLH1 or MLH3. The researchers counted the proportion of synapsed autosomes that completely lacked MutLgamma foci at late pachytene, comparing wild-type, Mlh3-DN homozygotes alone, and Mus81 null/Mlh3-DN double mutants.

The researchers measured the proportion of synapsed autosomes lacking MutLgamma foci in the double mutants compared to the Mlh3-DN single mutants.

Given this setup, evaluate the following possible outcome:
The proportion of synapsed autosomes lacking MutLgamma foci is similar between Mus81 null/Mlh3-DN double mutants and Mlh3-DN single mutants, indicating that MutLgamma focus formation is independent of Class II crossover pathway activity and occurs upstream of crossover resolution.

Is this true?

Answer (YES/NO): NO